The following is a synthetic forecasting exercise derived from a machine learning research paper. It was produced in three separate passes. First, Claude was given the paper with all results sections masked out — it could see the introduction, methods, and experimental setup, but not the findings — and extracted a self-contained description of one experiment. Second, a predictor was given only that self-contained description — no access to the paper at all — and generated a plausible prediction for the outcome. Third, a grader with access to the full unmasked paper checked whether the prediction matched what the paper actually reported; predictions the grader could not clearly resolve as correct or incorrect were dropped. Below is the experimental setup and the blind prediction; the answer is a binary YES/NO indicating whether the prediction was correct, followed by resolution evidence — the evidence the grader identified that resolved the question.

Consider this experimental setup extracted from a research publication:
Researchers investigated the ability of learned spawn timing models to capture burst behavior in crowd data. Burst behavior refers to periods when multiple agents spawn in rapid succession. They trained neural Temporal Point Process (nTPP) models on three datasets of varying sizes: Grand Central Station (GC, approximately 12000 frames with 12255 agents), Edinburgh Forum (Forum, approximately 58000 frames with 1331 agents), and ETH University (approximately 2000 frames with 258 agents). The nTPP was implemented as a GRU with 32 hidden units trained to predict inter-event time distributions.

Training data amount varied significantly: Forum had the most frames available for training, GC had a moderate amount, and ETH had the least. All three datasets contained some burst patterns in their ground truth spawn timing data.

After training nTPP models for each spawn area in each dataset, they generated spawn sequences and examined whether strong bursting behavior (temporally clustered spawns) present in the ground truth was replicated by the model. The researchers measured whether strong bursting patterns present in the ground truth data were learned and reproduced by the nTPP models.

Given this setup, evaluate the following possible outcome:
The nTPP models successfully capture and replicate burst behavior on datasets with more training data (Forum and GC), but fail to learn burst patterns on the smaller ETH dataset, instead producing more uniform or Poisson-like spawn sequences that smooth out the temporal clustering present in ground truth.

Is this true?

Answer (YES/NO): NO